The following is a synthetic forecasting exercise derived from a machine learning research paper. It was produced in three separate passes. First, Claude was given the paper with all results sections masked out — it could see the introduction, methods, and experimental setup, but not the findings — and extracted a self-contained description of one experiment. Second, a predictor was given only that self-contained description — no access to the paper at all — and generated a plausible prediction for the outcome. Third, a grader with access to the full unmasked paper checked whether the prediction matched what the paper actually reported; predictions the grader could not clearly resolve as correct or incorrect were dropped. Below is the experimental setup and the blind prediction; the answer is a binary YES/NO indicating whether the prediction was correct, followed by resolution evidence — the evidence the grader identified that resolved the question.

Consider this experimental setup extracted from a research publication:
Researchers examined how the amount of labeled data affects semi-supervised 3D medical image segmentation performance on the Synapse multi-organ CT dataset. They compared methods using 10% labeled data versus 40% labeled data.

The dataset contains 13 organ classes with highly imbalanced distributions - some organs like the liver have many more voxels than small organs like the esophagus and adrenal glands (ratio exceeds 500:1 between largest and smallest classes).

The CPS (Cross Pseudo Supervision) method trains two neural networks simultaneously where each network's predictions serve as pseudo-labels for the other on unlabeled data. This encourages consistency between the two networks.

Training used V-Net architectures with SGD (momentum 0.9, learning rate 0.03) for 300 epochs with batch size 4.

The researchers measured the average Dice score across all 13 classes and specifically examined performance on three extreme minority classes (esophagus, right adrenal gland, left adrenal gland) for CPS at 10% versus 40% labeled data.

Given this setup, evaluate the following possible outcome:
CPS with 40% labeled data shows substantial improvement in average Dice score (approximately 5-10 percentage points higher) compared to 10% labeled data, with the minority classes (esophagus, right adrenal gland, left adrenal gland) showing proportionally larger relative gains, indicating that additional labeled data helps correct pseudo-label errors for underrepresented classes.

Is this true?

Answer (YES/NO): NO